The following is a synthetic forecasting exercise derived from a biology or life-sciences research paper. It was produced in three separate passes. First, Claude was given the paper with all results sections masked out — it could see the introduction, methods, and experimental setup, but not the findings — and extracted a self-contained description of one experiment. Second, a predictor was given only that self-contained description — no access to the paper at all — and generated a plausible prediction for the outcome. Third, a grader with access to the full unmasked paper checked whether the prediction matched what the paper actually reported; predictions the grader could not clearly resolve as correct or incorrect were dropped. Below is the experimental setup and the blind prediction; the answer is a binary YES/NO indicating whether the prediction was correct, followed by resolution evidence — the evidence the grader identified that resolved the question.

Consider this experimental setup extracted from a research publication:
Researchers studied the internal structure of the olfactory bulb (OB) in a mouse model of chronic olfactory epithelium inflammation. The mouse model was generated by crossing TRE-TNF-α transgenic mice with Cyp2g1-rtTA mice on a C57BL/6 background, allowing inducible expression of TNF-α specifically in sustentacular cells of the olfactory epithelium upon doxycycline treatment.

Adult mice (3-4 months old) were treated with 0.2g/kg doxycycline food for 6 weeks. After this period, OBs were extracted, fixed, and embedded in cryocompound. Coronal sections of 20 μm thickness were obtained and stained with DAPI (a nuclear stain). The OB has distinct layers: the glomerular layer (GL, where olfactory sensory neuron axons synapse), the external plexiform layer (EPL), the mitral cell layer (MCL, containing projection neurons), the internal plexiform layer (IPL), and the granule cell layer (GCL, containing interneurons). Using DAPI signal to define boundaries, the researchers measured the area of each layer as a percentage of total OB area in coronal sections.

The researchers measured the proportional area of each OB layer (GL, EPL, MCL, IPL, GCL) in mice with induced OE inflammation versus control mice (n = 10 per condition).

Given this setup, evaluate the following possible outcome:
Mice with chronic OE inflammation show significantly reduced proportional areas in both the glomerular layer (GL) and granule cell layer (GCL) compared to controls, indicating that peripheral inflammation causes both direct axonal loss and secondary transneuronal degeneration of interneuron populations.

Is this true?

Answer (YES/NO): NO